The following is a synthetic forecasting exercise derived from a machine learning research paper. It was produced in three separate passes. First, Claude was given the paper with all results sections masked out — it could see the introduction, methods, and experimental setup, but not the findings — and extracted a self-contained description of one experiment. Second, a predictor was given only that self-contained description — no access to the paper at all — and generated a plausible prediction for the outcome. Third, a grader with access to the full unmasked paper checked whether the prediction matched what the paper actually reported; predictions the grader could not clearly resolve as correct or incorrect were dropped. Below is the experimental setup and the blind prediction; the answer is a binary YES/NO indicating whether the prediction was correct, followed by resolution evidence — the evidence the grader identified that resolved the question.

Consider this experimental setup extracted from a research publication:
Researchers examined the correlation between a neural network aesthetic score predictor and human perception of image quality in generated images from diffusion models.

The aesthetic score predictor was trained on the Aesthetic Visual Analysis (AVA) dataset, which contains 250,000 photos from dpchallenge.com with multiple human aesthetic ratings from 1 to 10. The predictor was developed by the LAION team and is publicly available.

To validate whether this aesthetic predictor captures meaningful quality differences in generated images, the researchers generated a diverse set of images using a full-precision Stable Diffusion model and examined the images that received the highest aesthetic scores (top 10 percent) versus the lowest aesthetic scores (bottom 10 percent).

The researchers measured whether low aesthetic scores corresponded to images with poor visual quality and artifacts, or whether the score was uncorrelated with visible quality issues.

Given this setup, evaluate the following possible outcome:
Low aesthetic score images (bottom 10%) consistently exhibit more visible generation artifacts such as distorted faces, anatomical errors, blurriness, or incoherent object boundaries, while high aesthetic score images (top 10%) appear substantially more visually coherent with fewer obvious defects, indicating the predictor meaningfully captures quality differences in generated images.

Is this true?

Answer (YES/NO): YES